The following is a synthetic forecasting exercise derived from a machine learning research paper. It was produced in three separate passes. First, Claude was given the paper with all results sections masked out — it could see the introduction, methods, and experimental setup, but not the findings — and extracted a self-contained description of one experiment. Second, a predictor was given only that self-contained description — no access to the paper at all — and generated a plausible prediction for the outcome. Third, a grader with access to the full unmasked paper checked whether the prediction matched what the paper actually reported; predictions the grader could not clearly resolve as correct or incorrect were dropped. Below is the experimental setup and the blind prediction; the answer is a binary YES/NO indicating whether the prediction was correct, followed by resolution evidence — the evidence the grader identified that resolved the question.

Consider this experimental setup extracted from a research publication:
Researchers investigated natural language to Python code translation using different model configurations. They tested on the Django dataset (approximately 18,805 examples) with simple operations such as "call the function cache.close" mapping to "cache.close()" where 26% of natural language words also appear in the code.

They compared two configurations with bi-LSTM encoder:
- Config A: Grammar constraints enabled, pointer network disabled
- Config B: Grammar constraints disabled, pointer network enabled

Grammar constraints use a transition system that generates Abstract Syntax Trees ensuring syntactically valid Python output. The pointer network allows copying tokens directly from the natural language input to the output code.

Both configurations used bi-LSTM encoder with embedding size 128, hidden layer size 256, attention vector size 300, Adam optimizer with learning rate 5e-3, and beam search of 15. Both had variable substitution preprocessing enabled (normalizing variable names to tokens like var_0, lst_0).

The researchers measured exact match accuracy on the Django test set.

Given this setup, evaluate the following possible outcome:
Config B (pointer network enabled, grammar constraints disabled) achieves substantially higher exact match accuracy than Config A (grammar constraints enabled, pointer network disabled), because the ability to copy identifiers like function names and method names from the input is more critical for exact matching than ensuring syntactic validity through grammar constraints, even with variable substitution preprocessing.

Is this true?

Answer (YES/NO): NO